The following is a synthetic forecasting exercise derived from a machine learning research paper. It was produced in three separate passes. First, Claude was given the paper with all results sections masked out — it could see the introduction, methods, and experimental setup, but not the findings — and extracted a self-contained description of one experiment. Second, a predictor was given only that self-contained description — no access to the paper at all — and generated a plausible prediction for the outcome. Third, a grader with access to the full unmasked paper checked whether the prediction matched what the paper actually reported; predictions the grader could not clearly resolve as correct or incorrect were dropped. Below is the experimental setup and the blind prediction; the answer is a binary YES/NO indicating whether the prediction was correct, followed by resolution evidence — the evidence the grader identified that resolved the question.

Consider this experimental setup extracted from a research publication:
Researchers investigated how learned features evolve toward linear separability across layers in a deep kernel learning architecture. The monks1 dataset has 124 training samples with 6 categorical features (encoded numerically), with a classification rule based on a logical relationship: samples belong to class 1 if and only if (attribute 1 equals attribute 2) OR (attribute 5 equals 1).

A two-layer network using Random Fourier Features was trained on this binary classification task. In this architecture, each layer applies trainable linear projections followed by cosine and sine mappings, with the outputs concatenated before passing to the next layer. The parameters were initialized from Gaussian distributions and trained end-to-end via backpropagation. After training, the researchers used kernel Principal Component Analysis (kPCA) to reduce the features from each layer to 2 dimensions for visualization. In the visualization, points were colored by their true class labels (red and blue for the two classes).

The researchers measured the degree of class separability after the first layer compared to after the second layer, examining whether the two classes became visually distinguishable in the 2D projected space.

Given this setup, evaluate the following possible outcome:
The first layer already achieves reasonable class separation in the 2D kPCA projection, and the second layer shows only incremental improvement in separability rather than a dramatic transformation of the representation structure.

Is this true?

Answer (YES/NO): NO